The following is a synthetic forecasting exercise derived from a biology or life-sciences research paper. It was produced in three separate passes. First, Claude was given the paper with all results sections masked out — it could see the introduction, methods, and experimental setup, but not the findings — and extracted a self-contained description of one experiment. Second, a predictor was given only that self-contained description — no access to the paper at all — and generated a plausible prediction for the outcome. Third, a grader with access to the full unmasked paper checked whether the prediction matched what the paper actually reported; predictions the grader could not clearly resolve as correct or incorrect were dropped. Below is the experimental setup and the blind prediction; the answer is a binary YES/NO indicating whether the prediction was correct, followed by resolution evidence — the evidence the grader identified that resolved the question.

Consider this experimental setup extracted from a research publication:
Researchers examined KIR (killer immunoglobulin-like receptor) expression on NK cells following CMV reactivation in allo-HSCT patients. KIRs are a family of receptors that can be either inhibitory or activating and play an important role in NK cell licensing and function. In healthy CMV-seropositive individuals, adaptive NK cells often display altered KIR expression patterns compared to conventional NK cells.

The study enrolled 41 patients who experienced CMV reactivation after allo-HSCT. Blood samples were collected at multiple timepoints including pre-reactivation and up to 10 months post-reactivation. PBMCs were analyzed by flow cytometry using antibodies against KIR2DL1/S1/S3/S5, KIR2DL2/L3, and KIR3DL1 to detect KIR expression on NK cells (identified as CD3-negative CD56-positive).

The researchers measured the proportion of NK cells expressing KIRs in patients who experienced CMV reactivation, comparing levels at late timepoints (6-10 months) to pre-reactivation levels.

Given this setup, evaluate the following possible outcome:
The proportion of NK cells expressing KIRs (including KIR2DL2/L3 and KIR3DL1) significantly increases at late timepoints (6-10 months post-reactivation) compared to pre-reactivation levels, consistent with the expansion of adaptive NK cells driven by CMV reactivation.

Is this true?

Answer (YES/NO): YES